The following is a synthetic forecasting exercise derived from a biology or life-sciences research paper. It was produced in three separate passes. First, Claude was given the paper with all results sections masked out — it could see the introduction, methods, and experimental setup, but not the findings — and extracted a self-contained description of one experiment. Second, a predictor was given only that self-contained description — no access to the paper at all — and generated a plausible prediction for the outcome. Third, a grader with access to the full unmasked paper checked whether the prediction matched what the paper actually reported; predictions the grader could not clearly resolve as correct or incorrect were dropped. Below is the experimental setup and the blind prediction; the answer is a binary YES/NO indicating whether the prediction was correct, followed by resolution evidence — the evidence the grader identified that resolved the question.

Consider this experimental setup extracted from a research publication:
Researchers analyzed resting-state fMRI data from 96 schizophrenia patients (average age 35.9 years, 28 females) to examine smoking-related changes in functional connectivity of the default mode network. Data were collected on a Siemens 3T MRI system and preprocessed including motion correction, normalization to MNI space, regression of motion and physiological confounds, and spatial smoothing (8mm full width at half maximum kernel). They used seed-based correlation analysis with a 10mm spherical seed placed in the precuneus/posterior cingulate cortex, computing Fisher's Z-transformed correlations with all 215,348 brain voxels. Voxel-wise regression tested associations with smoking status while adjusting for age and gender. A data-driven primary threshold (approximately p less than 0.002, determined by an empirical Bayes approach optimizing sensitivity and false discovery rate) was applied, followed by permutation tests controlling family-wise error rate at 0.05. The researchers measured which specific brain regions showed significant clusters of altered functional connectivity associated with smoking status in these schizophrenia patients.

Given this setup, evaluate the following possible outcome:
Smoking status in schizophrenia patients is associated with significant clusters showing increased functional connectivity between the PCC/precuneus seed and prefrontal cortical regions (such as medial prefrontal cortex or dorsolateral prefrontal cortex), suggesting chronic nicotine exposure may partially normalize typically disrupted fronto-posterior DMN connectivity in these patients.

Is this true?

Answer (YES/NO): NO